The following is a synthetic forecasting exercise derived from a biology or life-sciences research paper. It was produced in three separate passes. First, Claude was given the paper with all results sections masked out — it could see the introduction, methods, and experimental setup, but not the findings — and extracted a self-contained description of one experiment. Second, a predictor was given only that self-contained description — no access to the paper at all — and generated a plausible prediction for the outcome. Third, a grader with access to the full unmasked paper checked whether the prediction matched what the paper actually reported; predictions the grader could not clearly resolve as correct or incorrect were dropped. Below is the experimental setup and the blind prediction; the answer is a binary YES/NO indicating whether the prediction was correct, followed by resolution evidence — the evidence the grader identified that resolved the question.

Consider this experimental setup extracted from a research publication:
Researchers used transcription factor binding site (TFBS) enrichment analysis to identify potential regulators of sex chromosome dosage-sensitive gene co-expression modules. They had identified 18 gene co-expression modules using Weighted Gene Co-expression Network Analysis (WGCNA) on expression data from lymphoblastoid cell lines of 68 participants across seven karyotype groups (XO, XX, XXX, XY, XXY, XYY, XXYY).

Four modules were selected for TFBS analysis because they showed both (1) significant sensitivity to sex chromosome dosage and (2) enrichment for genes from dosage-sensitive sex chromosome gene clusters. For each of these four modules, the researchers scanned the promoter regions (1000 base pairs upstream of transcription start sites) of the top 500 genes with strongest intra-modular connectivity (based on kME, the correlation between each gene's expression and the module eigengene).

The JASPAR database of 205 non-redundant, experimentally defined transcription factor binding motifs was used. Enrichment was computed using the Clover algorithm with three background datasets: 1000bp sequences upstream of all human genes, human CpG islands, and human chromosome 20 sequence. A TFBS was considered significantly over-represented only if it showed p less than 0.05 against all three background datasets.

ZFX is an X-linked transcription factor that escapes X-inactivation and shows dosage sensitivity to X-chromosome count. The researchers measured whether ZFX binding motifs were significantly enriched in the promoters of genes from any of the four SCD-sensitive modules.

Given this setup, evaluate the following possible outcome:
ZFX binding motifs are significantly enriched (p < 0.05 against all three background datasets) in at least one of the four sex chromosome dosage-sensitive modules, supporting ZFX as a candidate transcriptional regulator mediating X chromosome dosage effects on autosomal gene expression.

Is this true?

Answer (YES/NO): YES